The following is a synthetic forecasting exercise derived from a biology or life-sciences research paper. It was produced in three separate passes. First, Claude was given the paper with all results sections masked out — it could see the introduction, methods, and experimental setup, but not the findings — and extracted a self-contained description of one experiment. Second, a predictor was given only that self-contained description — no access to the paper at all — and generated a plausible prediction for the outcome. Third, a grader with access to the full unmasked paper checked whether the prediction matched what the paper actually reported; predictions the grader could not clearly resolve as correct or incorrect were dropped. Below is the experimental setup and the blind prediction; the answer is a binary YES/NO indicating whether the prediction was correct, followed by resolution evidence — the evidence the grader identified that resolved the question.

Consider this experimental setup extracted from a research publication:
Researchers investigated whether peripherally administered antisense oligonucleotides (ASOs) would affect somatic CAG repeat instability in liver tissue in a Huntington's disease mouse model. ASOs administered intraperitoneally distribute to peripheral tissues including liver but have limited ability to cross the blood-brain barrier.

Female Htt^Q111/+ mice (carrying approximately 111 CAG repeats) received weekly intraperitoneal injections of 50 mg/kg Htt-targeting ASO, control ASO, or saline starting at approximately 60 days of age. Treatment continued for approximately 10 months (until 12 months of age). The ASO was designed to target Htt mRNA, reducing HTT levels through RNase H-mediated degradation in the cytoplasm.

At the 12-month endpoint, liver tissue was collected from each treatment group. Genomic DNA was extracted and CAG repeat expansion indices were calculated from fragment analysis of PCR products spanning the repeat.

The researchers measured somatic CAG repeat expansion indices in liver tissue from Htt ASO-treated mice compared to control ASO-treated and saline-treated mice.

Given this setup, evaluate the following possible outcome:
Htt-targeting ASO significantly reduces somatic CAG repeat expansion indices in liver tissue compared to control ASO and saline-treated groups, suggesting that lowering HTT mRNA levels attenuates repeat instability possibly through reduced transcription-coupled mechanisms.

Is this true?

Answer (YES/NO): YES